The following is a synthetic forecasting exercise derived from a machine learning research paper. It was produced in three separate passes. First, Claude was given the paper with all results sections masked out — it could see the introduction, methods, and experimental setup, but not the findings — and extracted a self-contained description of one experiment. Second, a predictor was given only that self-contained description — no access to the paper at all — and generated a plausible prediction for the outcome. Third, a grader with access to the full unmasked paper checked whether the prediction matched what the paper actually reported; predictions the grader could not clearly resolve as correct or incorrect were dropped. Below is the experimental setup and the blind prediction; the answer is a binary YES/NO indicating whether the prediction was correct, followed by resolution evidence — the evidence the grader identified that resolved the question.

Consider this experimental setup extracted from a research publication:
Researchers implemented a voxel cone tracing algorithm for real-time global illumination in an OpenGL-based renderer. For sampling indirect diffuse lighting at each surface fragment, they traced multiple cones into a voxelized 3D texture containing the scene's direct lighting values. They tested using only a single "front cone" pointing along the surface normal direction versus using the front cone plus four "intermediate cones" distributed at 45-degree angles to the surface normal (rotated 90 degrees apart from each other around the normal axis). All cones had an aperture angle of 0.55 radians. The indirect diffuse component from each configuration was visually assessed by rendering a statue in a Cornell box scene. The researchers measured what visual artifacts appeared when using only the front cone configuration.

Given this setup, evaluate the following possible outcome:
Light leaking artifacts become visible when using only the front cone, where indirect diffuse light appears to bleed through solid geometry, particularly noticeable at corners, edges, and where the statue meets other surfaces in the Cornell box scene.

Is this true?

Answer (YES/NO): NO